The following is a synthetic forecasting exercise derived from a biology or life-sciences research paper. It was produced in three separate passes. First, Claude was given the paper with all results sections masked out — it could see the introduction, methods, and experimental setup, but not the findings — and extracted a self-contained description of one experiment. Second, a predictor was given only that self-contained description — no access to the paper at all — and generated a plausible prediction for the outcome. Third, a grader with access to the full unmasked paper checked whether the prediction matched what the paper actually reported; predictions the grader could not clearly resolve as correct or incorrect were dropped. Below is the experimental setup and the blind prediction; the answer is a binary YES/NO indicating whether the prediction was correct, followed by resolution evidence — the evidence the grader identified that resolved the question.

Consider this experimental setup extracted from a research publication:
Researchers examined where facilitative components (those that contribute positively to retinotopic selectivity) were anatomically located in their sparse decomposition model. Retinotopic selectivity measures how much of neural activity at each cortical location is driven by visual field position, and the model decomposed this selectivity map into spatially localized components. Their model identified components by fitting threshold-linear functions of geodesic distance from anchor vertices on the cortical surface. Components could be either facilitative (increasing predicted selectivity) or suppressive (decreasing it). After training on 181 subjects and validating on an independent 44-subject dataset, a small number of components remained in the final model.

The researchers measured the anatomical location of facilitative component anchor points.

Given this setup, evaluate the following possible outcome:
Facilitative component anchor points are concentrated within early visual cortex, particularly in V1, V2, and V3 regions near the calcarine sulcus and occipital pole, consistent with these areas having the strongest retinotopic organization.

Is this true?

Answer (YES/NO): NO